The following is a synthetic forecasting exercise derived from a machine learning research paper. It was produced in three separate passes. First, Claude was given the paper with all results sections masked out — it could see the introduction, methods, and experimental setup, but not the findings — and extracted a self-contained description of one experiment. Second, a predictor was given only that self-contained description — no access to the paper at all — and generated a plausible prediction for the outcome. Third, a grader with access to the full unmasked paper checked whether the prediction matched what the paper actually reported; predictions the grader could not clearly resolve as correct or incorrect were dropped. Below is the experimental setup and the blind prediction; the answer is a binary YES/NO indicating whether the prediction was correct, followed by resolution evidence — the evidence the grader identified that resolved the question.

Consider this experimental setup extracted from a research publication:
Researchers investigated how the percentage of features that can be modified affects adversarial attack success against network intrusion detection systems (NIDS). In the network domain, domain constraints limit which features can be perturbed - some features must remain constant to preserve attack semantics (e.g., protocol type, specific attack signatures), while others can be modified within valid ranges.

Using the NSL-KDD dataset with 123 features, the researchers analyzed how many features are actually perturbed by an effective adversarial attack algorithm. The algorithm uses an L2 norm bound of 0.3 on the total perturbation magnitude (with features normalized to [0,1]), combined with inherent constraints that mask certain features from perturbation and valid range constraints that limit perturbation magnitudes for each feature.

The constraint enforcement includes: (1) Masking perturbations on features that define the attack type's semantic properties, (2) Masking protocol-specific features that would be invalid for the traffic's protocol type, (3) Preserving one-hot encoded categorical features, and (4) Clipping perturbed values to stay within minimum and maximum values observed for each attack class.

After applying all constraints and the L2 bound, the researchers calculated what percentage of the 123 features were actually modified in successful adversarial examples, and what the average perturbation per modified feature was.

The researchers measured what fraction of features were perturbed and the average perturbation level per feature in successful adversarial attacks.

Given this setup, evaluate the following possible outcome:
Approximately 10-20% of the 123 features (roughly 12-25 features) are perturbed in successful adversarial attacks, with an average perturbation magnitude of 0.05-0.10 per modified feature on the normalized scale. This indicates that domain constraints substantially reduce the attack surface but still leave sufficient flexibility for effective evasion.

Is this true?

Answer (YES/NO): NO